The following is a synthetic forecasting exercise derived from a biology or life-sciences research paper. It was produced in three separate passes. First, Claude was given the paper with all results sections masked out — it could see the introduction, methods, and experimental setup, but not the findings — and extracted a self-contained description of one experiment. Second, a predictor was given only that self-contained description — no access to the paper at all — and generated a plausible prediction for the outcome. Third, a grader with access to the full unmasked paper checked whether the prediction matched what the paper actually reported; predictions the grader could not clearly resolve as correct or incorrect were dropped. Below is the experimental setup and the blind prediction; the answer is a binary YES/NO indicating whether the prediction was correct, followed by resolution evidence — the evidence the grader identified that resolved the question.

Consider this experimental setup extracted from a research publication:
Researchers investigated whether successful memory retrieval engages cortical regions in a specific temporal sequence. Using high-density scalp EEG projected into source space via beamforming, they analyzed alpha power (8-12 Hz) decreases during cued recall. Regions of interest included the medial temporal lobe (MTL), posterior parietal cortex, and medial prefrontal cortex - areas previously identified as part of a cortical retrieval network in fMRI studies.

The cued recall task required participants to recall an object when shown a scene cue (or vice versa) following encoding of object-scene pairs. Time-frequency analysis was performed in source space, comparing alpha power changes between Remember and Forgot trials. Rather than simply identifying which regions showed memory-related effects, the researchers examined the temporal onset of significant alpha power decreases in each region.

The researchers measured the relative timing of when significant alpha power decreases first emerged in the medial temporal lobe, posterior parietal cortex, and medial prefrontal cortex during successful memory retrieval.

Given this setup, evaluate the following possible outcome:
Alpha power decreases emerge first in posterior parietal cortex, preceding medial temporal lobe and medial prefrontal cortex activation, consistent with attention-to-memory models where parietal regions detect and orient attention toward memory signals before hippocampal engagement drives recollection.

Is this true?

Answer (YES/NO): NO